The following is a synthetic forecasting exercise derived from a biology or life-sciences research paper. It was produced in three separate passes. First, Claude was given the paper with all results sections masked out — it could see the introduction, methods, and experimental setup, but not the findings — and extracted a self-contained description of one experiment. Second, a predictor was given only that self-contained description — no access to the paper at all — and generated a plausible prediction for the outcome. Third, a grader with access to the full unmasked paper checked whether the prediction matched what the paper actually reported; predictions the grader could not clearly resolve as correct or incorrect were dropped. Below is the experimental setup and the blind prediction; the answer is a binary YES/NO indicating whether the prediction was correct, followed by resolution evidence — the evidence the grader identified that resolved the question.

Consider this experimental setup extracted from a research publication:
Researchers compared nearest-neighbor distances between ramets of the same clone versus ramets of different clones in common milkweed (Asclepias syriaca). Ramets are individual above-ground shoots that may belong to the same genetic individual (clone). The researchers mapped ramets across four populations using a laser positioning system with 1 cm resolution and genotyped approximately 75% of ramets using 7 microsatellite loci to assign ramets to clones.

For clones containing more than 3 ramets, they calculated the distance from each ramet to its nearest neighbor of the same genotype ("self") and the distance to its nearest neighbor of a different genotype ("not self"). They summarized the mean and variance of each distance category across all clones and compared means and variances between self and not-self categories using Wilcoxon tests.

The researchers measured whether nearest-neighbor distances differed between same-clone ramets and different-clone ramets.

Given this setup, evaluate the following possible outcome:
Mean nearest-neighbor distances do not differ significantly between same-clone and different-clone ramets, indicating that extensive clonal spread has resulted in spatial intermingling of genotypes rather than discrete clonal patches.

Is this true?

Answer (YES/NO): NO